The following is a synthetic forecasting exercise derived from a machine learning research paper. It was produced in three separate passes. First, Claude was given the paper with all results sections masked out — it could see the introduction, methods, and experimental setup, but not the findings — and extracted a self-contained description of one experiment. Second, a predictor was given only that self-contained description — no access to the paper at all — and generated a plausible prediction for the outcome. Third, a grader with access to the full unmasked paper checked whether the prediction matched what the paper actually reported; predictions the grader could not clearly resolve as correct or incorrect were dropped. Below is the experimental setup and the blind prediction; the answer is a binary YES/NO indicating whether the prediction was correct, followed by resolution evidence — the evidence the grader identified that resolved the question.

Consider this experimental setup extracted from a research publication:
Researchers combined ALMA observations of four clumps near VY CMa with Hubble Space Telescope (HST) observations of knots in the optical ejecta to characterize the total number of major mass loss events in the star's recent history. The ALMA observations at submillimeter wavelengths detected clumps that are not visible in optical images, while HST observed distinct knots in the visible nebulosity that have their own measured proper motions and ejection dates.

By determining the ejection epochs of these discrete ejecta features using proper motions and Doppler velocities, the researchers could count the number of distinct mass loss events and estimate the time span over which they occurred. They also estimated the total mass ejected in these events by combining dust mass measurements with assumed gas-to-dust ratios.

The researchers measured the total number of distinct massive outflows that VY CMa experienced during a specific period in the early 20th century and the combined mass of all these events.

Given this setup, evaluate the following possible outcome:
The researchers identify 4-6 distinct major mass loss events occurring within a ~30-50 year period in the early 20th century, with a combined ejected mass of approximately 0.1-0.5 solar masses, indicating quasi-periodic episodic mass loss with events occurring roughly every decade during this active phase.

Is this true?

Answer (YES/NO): NO